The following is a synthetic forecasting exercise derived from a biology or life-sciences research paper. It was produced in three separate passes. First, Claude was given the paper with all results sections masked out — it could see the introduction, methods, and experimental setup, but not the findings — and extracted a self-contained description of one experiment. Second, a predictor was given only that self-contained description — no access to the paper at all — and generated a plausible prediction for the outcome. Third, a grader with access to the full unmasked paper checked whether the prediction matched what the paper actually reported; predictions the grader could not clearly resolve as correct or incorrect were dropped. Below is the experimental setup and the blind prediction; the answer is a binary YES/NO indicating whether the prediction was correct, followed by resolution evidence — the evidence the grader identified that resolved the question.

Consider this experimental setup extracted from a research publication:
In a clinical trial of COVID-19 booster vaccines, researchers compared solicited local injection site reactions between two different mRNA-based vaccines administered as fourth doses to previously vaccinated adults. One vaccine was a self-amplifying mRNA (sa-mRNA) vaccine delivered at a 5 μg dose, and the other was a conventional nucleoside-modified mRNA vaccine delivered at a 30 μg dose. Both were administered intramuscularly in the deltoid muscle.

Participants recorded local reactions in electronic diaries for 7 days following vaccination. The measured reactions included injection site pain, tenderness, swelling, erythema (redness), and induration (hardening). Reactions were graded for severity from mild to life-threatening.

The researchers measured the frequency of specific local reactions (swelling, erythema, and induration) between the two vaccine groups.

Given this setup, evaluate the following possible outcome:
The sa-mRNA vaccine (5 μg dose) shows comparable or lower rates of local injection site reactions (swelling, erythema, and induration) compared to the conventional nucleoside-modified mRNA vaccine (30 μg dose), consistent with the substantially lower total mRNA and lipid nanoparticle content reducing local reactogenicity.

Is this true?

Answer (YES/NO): YES